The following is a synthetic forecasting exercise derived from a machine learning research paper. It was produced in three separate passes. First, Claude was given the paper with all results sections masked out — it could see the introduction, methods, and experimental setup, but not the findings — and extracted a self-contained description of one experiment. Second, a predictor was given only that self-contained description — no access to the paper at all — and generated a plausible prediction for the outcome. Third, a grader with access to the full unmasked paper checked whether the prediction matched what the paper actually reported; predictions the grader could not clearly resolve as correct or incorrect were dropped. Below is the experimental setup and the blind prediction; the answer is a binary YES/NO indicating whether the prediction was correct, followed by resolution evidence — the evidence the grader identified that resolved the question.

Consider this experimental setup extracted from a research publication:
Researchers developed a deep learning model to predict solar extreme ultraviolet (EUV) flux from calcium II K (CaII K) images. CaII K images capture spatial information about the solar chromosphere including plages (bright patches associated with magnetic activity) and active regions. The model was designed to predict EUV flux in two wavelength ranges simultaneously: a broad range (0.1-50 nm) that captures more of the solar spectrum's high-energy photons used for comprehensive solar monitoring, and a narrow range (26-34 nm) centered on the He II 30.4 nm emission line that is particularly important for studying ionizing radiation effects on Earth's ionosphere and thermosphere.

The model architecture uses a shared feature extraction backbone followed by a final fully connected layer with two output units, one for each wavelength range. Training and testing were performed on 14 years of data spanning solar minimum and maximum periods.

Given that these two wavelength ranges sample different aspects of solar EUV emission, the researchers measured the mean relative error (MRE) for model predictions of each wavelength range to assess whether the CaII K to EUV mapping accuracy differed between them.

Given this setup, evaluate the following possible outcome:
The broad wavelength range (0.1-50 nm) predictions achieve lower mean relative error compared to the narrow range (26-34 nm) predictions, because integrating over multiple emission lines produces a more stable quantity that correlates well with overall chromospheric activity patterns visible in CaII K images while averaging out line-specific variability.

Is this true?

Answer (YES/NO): NO